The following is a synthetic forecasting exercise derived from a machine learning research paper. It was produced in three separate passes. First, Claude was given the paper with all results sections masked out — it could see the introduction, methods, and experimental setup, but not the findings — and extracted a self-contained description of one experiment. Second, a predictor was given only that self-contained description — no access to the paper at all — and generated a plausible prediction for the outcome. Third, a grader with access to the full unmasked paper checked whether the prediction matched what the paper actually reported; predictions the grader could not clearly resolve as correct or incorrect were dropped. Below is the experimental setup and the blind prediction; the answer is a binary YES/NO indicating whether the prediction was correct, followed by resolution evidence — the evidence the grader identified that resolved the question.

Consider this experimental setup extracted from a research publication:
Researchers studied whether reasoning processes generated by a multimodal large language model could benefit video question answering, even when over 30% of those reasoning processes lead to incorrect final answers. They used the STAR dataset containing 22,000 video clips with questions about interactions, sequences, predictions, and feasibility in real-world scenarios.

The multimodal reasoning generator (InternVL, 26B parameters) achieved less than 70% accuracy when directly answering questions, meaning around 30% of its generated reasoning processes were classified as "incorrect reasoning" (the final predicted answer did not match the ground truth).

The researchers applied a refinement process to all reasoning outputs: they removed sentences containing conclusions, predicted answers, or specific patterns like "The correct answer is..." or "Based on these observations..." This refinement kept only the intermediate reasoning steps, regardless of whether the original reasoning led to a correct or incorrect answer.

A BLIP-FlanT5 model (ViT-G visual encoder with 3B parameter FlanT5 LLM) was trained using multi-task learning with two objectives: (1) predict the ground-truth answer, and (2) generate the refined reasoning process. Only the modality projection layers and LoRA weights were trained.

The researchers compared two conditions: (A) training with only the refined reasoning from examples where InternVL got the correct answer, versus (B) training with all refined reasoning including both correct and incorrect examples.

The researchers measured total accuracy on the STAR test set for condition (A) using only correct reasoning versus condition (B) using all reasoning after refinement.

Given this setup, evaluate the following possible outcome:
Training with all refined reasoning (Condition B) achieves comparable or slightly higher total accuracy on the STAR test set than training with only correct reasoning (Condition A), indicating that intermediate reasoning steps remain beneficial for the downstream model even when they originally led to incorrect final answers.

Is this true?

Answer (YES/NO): YES